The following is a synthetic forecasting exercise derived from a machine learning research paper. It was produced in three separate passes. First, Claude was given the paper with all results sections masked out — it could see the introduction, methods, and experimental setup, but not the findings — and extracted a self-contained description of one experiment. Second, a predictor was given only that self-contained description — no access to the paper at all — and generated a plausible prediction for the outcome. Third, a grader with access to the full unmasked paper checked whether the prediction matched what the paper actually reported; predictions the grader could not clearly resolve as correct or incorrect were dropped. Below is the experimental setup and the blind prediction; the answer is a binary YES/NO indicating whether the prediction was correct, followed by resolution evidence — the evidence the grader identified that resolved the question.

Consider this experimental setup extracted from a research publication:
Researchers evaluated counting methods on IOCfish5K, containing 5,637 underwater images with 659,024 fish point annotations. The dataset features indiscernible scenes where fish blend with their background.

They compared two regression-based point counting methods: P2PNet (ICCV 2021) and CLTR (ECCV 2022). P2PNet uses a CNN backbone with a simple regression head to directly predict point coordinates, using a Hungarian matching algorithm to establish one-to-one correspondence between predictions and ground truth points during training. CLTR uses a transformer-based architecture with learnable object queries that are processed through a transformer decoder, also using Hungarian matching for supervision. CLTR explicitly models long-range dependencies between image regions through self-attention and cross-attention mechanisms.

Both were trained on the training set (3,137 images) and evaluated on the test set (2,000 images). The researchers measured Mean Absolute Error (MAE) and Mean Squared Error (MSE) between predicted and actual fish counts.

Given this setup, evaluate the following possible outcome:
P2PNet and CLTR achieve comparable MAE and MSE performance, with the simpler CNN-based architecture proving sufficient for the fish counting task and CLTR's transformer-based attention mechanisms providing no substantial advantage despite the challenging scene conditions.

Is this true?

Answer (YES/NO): NO